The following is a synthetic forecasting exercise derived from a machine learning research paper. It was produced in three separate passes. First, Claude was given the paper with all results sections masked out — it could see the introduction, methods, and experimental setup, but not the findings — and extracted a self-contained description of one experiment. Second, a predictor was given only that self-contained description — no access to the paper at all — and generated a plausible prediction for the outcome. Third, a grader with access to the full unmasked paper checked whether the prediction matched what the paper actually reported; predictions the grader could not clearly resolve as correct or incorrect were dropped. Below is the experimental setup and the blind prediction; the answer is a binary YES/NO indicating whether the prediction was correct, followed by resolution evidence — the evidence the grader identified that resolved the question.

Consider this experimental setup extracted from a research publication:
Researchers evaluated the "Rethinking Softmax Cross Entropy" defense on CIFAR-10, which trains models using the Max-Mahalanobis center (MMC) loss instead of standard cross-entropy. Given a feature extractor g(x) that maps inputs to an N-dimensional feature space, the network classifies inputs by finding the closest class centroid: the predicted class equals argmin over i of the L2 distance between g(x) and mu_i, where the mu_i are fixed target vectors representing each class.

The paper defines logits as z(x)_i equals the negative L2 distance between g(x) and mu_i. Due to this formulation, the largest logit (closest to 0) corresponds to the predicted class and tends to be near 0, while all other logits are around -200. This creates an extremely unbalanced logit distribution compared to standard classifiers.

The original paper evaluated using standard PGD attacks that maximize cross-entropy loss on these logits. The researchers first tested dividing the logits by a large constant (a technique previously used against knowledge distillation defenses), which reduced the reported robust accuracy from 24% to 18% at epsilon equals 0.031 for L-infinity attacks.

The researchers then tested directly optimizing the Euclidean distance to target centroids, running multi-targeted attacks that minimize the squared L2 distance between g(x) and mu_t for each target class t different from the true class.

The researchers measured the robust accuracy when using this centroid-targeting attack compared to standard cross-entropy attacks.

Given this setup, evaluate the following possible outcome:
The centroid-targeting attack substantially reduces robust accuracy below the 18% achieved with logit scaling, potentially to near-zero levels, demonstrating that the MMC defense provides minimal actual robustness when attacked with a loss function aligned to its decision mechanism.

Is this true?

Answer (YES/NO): YES